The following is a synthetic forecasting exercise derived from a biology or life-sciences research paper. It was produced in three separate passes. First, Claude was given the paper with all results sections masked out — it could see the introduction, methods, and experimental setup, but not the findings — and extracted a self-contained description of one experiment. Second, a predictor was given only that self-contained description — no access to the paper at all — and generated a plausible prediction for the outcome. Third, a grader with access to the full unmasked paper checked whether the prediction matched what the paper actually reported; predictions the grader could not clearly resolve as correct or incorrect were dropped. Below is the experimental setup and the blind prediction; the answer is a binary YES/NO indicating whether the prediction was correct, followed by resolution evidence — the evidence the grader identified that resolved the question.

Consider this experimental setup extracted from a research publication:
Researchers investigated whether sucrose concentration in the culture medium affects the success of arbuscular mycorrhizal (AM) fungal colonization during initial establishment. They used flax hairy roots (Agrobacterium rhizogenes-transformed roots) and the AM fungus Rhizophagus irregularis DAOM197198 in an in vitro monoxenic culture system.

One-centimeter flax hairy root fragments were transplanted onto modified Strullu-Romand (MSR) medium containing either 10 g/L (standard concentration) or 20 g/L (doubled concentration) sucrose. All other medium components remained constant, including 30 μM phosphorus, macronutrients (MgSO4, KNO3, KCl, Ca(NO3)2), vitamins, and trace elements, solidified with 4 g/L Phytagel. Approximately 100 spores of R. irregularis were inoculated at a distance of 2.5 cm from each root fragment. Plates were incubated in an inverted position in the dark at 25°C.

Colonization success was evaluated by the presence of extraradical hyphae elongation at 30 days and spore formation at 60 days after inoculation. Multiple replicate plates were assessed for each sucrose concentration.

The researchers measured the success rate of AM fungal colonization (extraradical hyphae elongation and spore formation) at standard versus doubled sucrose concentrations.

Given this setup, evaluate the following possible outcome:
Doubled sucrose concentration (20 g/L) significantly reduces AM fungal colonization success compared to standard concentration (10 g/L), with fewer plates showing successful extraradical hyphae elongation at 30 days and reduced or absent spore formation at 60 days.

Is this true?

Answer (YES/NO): NO